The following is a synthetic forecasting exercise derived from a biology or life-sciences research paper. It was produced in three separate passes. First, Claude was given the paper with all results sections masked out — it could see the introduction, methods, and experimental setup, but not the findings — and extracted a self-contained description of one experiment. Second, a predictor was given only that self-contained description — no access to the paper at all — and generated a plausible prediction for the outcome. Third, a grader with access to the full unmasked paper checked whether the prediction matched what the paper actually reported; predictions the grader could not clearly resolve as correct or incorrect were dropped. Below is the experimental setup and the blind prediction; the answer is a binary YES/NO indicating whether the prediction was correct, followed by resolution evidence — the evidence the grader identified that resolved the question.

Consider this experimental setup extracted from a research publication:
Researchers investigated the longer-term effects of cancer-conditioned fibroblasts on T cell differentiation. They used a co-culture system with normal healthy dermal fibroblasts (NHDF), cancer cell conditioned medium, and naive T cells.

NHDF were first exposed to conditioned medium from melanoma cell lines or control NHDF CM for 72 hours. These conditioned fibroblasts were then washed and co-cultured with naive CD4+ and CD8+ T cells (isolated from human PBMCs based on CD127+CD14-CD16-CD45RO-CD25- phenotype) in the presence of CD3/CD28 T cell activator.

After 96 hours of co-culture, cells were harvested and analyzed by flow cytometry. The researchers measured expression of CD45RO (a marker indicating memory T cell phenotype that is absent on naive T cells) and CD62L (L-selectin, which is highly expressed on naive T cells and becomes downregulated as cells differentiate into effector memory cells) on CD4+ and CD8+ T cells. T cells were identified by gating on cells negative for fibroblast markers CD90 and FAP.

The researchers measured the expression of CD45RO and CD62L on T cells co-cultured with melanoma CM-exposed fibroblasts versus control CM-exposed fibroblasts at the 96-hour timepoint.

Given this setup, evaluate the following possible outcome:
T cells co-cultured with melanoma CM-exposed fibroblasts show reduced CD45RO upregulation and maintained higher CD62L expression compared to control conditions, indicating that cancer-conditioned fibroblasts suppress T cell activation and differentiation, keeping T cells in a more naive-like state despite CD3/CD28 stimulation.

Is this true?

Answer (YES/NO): NO